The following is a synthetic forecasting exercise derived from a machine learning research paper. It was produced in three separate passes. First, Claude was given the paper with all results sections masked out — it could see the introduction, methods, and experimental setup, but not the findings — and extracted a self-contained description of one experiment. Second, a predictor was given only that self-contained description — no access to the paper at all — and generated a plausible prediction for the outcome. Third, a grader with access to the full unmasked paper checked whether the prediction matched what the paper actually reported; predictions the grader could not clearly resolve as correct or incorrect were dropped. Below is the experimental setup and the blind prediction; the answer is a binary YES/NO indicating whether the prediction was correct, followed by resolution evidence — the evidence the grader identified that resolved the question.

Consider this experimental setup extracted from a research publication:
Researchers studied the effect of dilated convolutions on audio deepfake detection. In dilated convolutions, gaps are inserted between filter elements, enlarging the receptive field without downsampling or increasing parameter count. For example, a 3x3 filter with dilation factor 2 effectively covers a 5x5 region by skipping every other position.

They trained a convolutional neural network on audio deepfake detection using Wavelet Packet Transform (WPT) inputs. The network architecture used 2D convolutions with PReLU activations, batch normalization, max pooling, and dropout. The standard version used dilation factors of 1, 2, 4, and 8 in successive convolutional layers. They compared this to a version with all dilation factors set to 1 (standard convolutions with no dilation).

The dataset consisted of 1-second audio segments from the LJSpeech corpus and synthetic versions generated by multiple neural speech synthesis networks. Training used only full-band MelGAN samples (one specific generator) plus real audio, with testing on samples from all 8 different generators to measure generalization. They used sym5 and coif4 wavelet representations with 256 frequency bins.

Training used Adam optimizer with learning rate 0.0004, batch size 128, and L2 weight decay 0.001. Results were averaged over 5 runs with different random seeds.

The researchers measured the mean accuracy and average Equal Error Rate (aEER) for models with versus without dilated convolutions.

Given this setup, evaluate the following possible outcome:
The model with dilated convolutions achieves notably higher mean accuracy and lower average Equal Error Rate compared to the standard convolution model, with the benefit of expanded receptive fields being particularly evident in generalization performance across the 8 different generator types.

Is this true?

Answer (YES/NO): YES